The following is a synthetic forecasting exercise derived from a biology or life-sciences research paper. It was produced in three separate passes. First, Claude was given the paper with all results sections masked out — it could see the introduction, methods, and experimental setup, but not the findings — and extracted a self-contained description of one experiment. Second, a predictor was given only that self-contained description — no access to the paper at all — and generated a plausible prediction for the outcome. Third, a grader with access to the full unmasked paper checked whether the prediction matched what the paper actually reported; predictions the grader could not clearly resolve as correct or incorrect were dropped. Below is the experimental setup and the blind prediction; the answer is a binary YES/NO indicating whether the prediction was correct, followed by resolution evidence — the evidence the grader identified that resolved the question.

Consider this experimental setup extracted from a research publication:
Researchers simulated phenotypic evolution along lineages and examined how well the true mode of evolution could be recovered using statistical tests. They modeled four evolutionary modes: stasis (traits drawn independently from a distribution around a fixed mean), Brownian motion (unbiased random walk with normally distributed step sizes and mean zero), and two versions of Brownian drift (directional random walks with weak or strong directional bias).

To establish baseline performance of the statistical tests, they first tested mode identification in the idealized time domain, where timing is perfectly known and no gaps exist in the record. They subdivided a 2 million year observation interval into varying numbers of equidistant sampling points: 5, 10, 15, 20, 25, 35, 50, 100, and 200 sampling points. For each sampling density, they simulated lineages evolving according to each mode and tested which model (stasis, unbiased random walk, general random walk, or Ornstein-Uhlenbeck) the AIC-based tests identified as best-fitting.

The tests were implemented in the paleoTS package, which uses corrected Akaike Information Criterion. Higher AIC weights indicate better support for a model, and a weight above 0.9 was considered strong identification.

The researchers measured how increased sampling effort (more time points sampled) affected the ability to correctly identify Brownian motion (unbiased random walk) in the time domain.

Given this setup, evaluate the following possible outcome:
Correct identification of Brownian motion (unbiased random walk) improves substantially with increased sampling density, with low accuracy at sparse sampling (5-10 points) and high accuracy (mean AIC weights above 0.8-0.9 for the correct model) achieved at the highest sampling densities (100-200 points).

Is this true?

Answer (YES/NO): NO